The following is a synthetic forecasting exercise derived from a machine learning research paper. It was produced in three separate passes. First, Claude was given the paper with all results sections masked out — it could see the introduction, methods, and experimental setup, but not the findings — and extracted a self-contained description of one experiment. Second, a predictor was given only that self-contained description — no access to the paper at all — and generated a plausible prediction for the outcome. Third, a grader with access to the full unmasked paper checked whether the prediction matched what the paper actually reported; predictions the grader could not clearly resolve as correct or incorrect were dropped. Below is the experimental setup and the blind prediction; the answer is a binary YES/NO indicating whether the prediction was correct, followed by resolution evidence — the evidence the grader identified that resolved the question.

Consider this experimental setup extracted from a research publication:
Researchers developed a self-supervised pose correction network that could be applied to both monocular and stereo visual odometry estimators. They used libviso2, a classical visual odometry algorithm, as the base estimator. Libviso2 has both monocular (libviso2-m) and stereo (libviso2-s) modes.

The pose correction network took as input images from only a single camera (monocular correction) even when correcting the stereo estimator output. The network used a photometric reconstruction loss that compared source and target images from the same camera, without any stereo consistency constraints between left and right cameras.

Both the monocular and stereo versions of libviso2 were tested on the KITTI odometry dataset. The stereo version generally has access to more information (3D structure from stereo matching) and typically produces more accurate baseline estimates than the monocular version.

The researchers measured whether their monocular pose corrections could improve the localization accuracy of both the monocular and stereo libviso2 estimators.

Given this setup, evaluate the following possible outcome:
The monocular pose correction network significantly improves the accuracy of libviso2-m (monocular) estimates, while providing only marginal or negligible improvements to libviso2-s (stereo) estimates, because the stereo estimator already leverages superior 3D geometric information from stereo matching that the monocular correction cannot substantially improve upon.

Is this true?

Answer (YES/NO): NO